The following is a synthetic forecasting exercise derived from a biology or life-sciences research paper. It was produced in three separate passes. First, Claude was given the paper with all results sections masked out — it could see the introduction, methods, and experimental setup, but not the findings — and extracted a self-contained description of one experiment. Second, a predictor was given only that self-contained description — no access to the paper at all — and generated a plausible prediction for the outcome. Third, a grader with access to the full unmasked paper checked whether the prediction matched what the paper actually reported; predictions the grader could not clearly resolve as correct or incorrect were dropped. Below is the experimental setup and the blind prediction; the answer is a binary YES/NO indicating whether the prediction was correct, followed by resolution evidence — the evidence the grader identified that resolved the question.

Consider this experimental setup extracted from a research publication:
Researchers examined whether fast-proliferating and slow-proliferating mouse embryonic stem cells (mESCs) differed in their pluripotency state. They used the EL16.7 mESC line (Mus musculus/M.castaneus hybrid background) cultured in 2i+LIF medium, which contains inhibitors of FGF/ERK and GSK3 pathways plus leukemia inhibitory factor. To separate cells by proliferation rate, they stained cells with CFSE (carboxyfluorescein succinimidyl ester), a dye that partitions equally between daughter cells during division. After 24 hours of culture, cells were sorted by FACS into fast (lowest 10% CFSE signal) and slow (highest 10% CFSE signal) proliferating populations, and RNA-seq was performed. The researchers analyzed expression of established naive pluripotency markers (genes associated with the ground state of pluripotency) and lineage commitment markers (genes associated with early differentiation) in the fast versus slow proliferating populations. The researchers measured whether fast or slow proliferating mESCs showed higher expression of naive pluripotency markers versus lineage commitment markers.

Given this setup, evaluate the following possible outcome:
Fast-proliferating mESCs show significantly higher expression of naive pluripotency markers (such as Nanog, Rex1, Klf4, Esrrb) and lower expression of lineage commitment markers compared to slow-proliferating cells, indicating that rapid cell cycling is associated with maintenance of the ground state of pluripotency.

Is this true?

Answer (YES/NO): NO